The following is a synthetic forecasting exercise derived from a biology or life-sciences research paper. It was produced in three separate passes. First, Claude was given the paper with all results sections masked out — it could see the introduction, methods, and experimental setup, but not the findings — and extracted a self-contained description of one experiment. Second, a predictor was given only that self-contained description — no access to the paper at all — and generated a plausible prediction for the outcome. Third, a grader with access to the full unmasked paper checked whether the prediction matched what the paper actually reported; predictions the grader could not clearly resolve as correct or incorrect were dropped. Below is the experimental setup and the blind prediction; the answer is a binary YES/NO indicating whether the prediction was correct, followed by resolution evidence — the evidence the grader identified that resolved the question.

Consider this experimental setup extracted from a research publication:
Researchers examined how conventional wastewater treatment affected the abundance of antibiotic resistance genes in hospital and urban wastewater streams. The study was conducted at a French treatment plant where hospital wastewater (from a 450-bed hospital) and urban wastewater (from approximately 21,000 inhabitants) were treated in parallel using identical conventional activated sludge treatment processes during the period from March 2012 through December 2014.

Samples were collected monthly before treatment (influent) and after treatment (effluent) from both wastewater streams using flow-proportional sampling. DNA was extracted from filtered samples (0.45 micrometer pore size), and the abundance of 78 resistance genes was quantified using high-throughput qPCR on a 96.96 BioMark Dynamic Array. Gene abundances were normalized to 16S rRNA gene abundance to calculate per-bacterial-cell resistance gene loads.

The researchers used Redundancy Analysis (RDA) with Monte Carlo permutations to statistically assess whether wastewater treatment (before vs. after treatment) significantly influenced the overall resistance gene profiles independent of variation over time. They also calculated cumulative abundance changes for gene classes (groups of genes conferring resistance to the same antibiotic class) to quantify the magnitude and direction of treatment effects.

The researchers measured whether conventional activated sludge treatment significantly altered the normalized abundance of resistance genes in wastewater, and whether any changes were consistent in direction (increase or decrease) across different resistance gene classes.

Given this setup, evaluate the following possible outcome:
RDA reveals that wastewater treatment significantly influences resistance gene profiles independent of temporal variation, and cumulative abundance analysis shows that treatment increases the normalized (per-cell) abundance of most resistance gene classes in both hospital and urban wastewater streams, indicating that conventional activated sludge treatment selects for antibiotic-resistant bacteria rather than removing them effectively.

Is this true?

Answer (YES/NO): NO